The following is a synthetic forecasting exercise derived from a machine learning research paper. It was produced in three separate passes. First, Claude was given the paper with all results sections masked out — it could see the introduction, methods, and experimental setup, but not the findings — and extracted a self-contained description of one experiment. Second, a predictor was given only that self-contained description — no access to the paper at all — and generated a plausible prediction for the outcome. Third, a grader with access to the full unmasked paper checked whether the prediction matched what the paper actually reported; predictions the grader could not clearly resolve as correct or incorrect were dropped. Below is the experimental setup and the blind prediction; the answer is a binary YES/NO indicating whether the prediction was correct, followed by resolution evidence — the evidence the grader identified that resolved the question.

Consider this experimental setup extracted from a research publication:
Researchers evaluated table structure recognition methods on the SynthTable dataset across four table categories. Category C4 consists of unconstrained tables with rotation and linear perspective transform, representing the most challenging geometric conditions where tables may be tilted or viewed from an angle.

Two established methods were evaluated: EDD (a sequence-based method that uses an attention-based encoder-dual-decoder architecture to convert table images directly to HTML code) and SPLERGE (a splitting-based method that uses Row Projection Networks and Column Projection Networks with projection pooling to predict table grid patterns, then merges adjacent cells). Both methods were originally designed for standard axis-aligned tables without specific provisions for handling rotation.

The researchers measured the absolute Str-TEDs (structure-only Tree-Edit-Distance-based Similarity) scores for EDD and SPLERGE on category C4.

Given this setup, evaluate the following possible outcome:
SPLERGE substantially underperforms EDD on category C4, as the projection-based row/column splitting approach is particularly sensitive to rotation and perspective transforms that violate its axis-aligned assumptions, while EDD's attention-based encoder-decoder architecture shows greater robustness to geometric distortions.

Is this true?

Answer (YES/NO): NO